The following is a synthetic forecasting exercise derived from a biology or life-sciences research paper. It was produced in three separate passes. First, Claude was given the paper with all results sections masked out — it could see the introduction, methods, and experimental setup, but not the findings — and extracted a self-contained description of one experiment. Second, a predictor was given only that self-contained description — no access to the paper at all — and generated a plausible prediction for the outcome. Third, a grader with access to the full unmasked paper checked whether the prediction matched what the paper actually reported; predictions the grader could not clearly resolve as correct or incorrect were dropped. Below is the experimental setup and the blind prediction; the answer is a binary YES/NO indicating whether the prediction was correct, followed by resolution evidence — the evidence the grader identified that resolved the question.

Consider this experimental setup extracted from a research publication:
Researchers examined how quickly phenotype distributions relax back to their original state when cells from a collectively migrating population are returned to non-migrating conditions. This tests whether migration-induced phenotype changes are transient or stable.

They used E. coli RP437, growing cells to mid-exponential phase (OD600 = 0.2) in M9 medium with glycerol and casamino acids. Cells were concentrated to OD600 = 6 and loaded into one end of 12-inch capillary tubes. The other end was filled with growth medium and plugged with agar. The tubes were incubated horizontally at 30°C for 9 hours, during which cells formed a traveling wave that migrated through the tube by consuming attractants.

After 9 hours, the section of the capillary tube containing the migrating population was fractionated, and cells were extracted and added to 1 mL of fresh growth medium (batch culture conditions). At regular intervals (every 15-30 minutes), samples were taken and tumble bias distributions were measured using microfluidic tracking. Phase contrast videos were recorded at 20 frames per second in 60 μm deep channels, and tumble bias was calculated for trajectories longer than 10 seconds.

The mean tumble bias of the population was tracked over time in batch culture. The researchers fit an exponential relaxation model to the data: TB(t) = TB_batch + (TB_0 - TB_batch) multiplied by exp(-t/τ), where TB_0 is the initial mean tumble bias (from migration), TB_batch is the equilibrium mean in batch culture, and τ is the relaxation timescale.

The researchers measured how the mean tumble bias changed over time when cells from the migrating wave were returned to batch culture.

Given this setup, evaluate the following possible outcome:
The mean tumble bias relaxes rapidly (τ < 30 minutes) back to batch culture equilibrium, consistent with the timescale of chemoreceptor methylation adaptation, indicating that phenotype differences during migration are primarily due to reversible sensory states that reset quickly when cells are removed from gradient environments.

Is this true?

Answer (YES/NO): NO